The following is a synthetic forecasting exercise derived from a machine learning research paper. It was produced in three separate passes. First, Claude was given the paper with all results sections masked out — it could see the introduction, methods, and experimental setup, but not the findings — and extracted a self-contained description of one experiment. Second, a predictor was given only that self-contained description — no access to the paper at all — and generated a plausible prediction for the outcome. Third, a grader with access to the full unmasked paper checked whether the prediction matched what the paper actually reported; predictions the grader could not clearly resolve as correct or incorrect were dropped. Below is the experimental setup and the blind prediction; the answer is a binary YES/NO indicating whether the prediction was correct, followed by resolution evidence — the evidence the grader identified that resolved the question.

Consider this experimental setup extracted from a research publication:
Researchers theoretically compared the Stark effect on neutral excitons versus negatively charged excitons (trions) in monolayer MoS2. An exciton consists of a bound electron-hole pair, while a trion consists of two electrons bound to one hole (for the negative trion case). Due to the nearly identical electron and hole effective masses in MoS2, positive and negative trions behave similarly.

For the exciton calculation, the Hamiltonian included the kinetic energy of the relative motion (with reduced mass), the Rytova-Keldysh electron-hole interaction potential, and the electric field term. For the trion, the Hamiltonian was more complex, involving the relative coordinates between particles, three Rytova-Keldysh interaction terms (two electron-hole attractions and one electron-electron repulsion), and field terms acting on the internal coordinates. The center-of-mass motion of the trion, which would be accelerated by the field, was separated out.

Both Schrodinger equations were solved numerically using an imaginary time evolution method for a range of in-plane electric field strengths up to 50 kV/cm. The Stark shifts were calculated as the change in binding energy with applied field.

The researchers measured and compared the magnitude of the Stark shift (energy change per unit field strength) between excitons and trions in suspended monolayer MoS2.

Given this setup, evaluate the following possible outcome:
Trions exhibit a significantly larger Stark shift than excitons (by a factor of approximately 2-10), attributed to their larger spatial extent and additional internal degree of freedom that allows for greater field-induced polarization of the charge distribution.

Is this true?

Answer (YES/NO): NO